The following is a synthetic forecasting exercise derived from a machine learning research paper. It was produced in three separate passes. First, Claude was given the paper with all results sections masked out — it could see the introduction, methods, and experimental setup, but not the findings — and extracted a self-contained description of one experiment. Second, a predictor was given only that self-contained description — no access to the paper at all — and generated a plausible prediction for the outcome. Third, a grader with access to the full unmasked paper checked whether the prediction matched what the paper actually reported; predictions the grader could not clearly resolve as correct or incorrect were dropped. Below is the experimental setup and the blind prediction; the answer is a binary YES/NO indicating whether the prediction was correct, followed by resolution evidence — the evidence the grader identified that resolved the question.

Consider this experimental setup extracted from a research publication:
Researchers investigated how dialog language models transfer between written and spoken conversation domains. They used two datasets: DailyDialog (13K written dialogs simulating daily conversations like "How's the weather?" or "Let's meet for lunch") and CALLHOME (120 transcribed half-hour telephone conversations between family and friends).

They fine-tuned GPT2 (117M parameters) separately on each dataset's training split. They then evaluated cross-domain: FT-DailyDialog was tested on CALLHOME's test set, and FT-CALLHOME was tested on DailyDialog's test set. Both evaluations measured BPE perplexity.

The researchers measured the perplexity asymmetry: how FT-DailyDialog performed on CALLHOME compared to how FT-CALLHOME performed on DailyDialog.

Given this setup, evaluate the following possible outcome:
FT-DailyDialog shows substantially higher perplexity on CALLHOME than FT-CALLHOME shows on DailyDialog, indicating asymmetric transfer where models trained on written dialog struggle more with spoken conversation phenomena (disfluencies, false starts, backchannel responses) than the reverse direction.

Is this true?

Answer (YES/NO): YES